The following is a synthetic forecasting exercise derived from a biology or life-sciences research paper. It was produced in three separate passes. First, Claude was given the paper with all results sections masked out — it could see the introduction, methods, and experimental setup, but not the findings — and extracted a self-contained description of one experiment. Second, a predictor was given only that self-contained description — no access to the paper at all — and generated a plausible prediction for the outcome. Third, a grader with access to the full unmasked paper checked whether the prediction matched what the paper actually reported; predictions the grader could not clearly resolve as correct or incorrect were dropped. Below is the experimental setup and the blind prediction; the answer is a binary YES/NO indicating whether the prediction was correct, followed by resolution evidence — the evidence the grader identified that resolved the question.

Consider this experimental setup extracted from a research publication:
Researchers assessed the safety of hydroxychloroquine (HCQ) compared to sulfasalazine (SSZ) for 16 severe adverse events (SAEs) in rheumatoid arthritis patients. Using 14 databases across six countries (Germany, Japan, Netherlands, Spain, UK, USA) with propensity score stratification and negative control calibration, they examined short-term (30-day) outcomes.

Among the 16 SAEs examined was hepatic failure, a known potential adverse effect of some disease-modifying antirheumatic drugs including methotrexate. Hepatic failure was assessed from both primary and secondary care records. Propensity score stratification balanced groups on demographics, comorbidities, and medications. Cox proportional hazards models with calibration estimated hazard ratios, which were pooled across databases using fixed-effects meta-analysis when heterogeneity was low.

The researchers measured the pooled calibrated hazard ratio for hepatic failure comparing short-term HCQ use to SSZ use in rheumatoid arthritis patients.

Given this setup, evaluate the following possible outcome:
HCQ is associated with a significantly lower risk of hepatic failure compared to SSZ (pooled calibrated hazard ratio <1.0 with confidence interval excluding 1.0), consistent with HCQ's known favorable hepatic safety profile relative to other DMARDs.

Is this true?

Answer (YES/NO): NO